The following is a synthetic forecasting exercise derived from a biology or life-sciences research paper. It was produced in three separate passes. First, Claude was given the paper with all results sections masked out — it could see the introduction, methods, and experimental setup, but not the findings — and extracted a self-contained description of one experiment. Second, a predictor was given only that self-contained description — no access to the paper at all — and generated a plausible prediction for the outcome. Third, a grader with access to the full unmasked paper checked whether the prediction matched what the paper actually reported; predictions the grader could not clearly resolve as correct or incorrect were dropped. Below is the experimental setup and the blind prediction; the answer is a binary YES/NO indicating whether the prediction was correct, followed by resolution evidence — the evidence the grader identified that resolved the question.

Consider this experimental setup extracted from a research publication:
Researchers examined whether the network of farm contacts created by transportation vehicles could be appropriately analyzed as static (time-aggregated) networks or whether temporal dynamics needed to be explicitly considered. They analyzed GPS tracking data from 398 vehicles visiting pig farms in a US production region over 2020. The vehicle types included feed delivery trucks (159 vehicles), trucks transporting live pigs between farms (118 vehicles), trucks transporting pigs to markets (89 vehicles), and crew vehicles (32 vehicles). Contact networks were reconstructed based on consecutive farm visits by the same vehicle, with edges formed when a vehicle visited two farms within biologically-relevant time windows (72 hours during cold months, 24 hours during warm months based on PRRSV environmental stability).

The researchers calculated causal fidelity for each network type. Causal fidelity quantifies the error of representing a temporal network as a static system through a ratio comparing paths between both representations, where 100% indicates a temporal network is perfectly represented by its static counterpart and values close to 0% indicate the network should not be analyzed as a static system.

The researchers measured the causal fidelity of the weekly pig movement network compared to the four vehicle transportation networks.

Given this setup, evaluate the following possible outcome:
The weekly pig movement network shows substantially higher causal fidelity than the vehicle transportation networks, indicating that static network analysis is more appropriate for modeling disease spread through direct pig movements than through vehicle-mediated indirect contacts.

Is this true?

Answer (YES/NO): NO